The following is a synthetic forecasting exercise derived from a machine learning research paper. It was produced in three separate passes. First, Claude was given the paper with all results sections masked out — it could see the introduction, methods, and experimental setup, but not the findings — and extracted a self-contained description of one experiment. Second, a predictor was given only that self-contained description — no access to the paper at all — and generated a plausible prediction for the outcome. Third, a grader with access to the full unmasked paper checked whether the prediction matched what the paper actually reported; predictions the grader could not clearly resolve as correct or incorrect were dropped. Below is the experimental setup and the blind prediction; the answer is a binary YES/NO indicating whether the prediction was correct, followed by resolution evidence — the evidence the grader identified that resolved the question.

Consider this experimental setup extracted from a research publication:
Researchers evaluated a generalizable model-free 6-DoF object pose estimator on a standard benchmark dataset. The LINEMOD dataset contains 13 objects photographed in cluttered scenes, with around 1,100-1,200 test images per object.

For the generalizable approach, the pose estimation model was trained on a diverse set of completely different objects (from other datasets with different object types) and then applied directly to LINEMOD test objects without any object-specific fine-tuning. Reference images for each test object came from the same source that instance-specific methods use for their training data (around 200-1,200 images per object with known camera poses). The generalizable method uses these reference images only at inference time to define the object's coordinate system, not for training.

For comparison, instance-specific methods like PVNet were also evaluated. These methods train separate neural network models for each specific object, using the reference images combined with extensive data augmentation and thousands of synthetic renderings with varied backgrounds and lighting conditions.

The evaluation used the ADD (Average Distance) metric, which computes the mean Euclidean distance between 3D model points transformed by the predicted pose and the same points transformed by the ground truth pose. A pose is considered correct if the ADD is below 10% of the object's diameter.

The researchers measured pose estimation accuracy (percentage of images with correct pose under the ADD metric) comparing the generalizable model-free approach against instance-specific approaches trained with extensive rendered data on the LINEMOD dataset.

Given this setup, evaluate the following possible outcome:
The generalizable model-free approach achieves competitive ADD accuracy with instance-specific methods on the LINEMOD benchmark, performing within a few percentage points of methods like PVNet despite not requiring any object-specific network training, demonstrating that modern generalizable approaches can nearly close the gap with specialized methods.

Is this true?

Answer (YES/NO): NO